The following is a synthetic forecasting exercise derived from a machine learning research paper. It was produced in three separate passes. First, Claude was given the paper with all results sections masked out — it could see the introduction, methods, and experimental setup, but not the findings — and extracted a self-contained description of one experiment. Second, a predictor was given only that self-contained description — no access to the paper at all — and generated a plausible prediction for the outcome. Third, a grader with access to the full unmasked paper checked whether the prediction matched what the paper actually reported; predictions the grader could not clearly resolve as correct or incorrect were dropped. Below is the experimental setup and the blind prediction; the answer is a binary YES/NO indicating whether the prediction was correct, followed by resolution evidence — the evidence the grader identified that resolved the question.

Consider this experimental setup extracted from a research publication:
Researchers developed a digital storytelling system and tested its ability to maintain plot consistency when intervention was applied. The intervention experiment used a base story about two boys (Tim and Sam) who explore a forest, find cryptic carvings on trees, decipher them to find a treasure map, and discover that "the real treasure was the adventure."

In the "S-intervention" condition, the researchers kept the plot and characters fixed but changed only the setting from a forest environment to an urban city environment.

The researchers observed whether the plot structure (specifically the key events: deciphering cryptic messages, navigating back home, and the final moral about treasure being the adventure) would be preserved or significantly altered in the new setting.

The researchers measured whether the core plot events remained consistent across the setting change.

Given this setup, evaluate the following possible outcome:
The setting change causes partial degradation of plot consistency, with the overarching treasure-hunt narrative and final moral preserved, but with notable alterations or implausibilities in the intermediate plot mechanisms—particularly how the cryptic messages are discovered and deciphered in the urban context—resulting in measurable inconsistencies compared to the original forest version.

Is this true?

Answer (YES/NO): NO